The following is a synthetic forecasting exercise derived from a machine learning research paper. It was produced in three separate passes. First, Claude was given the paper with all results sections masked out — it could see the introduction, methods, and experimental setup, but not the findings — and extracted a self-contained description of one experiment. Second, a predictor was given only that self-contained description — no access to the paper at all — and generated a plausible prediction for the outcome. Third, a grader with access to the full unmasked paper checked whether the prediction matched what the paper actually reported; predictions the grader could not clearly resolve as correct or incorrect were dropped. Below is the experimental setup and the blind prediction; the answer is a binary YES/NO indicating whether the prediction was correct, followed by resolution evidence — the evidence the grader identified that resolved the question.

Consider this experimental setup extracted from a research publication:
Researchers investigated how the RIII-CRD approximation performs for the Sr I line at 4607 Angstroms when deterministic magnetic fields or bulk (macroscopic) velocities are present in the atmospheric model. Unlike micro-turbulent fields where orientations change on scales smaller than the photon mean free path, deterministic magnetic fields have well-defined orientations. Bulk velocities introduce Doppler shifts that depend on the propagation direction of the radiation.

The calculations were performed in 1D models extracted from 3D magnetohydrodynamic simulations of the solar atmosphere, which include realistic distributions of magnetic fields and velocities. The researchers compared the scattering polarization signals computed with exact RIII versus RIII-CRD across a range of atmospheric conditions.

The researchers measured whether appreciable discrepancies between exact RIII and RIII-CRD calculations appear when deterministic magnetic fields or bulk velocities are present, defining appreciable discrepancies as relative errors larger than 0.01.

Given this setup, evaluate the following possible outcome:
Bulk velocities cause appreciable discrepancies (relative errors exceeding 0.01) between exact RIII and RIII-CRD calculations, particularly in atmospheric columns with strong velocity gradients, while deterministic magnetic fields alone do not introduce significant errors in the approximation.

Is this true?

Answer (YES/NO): NO